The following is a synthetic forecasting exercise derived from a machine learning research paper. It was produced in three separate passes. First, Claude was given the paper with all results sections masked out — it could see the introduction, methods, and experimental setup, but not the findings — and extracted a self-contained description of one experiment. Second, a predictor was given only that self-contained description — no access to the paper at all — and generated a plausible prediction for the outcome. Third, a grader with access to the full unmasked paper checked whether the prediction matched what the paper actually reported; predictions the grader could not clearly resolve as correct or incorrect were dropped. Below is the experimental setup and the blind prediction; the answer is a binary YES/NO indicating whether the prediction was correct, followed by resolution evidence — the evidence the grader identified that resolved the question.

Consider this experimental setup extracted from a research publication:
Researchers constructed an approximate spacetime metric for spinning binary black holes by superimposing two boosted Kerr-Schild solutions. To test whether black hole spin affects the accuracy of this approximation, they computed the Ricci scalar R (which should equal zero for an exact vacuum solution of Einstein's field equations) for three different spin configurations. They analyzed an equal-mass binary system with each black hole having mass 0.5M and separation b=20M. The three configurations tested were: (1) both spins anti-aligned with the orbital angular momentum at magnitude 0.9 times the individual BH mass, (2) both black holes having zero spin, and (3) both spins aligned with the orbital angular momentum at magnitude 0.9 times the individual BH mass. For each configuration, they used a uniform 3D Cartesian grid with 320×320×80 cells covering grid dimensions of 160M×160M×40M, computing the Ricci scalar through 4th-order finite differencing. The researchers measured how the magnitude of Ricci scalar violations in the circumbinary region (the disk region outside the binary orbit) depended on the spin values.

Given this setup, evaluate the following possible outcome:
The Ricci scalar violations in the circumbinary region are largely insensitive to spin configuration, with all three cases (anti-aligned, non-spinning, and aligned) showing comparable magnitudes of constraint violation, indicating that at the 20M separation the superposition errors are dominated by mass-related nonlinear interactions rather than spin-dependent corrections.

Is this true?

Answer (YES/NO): YES